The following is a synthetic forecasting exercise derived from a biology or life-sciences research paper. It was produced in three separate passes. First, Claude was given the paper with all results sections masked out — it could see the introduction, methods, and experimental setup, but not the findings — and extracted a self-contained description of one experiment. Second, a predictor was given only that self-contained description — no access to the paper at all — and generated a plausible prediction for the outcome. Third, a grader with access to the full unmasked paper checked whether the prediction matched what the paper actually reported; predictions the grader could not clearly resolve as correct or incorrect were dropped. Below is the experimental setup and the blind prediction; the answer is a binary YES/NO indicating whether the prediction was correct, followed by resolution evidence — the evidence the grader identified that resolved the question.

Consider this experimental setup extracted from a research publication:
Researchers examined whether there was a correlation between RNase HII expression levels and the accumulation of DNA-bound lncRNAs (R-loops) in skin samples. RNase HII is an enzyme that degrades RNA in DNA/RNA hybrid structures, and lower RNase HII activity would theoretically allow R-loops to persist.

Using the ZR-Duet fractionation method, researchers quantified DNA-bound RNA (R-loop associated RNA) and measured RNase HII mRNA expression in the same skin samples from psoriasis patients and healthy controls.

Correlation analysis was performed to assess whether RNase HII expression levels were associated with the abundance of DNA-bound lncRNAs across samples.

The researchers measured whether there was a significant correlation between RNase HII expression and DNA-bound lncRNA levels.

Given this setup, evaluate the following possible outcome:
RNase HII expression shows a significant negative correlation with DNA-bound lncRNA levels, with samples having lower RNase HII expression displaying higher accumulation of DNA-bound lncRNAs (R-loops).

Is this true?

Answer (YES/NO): NO